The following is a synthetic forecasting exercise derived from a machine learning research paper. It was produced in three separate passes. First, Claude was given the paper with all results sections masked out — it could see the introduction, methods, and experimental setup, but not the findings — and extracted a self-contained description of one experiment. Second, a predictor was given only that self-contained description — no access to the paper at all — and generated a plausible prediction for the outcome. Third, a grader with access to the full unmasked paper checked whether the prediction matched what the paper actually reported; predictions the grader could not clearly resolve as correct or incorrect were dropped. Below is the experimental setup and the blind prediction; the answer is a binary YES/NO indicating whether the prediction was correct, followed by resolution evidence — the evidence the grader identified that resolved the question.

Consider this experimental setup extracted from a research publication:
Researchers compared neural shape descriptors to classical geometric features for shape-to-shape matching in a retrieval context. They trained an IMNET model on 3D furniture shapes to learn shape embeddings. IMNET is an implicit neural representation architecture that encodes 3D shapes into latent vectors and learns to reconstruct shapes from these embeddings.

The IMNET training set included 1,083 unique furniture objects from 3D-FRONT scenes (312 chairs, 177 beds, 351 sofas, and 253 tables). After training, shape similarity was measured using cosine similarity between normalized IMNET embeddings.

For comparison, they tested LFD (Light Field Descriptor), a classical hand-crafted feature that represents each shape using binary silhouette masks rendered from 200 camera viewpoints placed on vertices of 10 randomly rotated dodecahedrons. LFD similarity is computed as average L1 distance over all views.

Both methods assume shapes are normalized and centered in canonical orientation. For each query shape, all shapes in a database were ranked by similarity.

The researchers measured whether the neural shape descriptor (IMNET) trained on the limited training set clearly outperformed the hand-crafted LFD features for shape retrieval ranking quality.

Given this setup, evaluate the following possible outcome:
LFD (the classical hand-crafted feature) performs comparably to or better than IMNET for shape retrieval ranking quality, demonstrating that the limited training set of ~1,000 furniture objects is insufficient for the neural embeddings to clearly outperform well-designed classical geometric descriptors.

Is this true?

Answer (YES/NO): YES